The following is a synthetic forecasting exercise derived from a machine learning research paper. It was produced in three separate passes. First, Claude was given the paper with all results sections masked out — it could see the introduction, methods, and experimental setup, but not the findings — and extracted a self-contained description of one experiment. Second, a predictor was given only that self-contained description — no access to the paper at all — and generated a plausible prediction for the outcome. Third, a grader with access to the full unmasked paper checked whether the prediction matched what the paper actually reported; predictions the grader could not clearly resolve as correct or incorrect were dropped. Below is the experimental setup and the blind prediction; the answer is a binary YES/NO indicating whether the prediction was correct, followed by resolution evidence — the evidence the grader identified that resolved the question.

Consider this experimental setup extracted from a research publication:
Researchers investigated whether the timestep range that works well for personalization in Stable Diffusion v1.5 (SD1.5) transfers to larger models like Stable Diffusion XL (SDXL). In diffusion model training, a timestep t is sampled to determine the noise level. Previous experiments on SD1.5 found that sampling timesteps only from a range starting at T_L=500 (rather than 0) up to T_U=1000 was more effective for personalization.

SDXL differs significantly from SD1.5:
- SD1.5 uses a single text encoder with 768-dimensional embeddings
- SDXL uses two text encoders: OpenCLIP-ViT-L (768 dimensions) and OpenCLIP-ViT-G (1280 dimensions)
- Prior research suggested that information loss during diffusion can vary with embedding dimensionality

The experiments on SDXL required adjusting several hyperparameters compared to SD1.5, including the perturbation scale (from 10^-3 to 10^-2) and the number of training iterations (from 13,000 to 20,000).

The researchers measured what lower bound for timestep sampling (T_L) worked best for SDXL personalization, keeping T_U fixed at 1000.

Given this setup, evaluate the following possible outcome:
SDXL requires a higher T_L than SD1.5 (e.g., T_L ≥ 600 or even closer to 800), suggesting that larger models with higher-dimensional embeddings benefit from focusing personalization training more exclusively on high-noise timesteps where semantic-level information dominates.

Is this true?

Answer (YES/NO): YES